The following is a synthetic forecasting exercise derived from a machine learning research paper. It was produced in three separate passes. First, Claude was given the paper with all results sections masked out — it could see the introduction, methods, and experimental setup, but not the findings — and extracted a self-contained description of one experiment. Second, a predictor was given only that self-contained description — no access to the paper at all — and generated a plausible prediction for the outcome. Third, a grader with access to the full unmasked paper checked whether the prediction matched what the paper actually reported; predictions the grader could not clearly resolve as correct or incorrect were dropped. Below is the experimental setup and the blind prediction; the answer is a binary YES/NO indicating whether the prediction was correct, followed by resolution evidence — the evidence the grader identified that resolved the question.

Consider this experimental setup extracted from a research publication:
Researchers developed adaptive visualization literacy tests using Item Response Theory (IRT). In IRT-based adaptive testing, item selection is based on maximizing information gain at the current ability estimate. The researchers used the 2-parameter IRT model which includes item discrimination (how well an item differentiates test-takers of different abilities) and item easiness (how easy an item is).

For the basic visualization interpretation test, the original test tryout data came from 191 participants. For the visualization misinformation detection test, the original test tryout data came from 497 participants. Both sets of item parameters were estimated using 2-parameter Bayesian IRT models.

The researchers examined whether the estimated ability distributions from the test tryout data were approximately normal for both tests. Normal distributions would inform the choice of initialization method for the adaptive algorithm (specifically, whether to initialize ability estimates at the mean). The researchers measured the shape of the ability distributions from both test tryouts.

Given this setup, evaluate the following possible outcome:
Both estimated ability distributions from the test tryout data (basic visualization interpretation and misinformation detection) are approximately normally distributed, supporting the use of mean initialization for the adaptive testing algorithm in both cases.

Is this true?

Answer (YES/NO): YES